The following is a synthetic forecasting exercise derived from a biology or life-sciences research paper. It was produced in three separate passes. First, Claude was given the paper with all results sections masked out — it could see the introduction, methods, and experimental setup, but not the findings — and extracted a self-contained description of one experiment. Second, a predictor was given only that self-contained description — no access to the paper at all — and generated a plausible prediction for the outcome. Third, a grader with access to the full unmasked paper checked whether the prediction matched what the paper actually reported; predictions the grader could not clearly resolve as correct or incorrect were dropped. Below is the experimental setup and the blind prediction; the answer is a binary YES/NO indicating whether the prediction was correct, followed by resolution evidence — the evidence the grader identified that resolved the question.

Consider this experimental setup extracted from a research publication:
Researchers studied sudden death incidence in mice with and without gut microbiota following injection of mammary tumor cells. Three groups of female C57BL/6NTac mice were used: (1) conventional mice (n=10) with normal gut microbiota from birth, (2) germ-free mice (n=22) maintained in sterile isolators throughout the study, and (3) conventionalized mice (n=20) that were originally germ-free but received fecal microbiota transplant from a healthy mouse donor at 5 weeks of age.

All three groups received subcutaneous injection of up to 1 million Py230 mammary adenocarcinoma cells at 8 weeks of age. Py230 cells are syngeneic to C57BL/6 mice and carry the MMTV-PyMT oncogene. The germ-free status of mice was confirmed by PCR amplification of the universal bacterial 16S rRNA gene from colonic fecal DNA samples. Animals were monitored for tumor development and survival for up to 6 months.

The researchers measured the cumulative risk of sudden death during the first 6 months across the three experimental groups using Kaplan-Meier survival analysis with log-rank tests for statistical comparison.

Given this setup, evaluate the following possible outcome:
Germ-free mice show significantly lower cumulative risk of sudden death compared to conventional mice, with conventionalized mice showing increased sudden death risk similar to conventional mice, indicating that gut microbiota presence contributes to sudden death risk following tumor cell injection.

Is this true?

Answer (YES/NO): NO